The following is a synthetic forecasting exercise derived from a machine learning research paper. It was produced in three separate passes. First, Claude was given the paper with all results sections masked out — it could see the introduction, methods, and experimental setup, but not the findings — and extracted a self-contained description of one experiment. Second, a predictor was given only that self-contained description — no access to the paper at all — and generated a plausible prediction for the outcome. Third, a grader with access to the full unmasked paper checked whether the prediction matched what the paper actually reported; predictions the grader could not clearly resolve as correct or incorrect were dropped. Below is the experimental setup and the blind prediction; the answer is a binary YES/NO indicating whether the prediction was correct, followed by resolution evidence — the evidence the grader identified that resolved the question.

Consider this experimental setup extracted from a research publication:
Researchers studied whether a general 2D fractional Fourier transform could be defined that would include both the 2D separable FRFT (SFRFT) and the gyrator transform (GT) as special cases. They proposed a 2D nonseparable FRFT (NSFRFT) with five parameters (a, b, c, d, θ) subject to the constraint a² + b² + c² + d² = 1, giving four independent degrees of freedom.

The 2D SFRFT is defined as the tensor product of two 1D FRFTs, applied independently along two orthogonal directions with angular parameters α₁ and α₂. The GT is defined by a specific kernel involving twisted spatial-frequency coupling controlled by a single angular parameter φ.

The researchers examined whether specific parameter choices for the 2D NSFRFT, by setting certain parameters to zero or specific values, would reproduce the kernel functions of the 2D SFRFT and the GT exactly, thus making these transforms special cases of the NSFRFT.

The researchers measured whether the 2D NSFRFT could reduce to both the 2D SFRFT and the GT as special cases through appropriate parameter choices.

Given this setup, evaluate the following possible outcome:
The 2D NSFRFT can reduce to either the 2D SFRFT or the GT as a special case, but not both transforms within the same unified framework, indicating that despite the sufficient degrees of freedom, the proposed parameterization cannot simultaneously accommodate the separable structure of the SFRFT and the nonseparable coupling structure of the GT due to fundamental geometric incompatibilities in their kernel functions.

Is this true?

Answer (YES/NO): NO